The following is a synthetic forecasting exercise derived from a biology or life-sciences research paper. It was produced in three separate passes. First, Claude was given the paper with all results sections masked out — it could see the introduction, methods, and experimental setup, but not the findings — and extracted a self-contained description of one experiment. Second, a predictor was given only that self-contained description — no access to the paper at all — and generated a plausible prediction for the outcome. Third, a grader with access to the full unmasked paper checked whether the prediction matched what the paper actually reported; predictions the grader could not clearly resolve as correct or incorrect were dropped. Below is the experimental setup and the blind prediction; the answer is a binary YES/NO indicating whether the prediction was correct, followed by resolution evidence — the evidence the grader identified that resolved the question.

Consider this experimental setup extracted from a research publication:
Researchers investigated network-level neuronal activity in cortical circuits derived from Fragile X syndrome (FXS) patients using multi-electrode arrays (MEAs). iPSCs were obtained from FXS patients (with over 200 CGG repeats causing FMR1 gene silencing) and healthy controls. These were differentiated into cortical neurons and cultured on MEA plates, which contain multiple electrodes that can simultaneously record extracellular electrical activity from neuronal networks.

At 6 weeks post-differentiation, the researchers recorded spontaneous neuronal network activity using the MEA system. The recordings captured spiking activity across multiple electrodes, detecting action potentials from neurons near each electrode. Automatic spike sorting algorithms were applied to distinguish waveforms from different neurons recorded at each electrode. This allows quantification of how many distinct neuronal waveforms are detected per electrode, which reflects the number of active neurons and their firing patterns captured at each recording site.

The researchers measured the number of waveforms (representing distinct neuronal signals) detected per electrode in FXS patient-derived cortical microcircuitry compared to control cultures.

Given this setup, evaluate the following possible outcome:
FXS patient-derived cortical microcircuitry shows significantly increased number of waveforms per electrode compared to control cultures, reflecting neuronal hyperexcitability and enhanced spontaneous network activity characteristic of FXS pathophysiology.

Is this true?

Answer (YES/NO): YES